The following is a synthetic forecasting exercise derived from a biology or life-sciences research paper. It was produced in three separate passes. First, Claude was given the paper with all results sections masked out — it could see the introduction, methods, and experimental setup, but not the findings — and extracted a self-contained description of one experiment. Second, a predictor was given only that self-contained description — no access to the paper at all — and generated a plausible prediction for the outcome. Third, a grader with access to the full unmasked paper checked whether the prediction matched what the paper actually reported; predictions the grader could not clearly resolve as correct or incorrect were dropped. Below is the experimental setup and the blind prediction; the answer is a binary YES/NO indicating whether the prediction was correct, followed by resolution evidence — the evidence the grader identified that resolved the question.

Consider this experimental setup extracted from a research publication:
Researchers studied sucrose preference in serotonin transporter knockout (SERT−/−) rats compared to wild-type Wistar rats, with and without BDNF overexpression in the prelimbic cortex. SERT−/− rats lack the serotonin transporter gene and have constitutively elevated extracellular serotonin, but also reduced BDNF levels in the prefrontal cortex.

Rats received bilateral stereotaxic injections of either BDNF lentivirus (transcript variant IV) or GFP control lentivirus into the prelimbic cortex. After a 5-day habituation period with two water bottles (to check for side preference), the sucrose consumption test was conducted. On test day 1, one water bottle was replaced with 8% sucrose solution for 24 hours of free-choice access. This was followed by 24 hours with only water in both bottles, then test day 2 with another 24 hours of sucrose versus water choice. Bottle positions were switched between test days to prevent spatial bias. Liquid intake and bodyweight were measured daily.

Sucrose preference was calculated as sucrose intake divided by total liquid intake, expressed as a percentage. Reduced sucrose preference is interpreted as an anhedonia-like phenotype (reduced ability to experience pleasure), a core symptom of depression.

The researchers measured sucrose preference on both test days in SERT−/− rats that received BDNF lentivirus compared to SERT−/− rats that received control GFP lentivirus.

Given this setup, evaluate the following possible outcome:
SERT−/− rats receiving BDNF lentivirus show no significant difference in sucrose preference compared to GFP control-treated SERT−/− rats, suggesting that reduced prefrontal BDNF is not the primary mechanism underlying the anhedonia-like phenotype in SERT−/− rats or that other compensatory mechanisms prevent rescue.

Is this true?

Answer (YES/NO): NO